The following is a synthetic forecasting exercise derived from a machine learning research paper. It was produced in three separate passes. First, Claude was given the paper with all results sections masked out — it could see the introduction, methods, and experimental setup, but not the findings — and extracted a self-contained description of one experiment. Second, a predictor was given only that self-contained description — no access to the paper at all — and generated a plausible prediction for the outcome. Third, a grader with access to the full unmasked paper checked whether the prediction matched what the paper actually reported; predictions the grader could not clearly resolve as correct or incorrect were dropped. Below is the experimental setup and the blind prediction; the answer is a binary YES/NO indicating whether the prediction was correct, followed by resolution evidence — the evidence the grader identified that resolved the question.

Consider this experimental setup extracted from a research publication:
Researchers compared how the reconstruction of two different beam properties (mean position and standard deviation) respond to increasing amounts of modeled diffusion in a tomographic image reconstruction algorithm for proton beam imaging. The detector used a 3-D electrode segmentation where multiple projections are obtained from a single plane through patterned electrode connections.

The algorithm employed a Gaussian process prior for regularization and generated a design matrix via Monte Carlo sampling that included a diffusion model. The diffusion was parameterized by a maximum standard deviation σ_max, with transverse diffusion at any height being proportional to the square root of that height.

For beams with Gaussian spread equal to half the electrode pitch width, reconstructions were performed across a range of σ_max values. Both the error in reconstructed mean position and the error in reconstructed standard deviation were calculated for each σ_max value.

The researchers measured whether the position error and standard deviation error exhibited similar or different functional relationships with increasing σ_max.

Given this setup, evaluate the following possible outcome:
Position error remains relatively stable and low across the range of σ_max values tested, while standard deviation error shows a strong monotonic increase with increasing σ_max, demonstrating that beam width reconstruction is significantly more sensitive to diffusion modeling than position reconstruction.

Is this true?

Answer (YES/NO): NO